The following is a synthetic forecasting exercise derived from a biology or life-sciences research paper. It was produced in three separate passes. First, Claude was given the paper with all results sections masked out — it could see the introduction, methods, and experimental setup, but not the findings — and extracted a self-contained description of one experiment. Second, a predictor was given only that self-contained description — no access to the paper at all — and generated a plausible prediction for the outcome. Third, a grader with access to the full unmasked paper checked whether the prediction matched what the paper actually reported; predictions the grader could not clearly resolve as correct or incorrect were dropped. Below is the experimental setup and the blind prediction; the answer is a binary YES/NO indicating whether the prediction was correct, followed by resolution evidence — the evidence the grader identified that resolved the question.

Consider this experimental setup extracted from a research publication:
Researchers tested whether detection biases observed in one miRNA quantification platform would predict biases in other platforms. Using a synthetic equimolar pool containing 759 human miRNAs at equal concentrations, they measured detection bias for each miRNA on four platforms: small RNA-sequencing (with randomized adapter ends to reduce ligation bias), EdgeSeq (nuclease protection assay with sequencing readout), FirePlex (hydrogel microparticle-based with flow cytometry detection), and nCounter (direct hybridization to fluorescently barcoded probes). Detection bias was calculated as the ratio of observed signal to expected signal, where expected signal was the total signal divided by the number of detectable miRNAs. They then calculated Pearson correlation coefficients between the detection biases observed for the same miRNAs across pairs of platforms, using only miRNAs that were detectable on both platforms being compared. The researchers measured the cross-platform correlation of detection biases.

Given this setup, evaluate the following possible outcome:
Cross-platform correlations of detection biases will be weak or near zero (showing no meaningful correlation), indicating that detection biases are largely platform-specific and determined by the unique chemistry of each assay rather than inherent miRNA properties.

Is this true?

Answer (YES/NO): NO